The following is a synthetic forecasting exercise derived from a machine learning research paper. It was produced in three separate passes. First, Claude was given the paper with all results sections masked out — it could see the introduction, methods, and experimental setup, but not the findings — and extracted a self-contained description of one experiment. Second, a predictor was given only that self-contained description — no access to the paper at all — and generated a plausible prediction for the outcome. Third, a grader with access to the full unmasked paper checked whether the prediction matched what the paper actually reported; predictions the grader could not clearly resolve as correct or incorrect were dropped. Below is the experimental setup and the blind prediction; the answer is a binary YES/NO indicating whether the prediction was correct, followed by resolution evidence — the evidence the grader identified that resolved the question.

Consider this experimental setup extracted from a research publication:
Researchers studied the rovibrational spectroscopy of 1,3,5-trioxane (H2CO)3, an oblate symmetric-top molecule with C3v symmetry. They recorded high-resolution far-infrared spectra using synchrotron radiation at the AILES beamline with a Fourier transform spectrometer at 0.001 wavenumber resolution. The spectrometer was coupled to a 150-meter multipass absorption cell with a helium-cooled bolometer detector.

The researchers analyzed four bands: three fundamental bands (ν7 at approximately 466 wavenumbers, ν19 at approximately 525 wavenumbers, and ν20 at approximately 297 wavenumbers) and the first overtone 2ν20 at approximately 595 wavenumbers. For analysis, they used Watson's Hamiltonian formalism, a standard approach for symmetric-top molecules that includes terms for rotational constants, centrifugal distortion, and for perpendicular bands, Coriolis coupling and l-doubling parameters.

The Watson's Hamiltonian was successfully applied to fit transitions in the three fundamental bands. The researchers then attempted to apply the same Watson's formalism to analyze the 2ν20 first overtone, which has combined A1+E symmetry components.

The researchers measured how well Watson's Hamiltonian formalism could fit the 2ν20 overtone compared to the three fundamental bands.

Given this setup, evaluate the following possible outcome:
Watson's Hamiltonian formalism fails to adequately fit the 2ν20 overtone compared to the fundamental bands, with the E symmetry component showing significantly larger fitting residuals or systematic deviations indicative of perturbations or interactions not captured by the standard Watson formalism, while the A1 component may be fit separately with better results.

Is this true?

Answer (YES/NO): YES